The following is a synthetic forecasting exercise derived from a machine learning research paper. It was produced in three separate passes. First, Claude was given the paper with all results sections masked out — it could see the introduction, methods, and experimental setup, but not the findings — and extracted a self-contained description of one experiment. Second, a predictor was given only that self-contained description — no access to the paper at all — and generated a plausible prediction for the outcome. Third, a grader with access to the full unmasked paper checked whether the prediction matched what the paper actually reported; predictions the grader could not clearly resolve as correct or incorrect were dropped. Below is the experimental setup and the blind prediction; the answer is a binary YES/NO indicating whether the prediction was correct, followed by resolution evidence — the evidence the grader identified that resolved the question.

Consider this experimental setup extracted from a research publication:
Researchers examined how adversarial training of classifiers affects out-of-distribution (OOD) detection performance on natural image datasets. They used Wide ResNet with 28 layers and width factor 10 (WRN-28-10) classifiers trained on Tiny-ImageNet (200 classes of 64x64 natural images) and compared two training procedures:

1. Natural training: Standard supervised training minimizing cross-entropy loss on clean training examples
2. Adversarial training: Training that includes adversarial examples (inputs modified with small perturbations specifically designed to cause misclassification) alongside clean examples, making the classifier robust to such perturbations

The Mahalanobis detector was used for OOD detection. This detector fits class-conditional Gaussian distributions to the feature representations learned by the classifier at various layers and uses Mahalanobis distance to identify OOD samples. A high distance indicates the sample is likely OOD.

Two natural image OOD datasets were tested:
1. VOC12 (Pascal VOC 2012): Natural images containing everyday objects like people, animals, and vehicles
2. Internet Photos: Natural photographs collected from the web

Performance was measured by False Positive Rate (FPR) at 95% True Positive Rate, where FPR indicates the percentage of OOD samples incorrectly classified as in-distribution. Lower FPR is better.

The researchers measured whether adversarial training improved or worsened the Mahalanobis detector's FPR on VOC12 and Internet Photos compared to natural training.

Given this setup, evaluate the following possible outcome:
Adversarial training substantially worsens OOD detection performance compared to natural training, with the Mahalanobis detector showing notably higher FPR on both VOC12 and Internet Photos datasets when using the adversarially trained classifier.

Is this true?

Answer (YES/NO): YES